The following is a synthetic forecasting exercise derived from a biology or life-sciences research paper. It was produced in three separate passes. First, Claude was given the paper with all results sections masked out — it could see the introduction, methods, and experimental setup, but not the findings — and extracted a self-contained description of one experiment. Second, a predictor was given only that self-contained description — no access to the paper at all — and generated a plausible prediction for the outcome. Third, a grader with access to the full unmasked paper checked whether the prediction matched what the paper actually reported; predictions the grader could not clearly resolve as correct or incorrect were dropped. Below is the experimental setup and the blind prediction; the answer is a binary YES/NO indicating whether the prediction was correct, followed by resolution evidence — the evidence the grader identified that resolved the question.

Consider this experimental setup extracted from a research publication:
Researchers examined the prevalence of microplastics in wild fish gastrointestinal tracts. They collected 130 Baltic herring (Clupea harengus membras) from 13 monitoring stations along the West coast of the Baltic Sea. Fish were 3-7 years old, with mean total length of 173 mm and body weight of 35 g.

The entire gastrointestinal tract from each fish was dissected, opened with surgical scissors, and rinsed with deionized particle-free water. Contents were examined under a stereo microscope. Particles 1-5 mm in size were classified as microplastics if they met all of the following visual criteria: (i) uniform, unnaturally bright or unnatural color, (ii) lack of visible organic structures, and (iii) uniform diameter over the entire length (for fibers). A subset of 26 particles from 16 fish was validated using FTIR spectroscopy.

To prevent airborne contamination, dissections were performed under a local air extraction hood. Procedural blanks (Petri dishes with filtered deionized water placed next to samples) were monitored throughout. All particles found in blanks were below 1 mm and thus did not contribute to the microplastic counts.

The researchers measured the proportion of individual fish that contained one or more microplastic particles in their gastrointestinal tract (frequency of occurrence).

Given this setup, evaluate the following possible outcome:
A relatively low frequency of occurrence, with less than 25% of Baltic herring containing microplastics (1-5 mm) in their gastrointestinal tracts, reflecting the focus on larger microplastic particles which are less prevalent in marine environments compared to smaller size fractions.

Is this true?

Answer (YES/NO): YES